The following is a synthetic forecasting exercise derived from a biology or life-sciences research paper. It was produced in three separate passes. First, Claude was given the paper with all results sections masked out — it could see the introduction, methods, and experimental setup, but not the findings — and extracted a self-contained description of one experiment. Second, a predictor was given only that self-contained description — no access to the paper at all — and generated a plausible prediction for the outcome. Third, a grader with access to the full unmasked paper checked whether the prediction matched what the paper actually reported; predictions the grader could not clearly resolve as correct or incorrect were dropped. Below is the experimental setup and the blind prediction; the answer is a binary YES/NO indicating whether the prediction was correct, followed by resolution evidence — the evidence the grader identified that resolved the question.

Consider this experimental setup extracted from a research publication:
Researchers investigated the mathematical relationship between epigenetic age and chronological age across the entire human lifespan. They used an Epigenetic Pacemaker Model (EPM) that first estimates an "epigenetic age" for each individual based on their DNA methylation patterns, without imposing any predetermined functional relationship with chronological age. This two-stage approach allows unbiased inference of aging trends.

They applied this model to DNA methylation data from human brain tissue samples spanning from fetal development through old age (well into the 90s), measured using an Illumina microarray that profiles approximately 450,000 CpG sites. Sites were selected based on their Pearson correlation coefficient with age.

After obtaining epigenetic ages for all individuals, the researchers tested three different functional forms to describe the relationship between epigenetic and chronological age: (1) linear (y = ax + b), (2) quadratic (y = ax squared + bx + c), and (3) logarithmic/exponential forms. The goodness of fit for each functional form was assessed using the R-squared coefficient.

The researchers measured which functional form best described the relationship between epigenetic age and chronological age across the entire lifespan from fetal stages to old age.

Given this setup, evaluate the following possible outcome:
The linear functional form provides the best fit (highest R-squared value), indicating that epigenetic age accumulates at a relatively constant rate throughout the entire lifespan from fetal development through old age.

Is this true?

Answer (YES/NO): NO